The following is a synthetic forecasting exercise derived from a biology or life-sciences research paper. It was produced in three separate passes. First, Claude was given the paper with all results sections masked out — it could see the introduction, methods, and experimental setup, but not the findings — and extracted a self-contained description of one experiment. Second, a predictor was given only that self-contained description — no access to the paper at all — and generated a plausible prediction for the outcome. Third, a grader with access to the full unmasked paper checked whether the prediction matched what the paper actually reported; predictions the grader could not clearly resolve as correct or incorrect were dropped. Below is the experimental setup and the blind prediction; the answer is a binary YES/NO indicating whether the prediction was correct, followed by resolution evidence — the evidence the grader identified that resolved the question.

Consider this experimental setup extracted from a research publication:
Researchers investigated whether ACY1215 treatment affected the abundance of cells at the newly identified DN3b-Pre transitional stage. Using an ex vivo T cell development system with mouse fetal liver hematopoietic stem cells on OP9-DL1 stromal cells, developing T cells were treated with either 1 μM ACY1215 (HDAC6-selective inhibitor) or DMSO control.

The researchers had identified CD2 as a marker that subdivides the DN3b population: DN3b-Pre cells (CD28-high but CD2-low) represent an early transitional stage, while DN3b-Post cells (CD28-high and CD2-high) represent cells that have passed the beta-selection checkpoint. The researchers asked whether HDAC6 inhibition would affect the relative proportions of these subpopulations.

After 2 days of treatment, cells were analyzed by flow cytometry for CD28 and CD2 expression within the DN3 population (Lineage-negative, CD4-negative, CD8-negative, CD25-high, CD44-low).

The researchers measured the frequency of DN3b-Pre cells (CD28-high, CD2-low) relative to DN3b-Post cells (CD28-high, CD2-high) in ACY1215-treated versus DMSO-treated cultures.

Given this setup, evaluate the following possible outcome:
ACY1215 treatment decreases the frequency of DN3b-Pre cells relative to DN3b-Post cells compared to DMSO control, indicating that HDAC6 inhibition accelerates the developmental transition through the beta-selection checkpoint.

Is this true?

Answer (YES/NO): NO